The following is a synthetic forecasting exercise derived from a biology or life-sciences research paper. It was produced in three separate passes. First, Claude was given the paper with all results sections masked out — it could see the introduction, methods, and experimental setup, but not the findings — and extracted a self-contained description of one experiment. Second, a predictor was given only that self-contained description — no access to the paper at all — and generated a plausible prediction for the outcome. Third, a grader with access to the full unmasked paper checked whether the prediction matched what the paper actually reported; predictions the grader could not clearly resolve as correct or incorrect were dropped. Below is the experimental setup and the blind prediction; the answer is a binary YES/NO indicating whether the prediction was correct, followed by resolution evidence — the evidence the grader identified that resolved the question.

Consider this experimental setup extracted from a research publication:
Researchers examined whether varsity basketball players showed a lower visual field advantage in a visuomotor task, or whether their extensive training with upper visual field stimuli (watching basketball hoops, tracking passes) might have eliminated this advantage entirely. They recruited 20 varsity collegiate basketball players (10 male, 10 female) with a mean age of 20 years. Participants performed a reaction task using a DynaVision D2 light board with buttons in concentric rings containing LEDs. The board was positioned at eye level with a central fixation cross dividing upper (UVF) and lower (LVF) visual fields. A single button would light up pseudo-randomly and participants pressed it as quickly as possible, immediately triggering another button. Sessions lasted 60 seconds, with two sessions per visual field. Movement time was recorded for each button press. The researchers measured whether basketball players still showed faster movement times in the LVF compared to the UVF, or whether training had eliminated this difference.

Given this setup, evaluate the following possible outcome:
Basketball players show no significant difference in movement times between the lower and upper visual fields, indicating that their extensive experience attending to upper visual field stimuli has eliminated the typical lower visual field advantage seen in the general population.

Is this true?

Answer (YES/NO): NO